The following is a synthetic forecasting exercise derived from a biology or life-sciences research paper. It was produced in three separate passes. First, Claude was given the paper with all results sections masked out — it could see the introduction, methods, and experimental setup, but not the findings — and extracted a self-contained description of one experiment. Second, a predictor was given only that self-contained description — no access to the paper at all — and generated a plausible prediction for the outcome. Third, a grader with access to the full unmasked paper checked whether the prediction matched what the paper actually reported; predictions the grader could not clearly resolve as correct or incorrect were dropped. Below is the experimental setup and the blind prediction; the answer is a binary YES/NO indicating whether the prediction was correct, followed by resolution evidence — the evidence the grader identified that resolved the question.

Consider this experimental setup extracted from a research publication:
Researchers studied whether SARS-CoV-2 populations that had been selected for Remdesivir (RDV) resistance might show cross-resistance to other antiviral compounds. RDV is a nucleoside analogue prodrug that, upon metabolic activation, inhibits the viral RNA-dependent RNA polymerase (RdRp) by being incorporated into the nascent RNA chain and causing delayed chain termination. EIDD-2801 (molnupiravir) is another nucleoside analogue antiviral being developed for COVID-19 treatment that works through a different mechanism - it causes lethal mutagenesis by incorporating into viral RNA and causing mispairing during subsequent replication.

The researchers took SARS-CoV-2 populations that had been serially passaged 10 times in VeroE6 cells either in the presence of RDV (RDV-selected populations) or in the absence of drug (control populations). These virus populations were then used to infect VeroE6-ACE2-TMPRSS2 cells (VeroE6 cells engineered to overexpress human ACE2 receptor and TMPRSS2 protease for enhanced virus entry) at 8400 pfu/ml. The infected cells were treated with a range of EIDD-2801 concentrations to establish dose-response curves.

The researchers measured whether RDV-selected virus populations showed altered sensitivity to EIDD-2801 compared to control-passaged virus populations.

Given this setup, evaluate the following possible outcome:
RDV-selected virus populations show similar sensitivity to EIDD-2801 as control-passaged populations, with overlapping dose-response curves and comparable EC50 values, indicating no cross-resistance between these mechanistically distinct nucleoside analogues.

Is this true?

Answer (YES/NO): YES